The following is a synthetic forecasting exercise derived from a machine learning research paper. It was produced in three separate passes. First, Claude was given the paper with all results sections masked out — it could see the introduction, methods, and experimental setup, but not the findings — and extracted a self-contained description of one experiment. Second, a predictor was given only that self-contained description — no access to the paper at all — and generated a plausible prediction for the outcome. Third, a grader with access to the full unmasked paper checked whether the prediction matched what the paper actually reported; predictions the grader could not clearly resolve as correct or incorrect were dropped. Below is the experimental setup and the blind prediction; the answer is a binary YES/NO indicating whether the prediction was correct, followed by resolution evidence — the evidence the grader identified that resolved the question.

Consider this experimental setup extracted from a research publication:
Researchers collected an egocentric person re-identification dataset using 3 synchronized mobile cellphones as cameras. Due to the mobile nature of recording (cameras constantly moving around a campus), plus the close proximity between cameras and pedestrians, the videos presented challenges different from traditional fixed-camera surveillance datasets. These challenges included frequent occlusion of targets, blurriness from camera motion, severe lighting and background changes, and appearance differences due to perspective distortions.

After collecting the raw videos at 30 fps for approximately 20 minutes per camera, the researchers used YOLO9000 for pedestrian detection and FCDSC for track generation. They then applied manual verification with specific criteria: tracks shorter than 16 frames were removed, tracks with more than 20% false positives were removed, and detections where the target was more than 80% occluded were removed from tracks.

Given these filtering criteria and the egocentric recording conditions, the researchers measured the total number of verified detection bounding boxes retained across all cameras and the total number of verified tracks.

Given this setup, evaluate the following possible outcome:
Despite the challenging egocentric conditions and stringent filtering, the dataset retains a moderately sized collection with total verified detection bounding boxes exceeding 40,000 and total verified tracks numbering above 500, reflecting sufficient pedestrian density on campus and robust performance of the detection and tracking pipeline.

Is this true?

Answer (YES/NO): YES